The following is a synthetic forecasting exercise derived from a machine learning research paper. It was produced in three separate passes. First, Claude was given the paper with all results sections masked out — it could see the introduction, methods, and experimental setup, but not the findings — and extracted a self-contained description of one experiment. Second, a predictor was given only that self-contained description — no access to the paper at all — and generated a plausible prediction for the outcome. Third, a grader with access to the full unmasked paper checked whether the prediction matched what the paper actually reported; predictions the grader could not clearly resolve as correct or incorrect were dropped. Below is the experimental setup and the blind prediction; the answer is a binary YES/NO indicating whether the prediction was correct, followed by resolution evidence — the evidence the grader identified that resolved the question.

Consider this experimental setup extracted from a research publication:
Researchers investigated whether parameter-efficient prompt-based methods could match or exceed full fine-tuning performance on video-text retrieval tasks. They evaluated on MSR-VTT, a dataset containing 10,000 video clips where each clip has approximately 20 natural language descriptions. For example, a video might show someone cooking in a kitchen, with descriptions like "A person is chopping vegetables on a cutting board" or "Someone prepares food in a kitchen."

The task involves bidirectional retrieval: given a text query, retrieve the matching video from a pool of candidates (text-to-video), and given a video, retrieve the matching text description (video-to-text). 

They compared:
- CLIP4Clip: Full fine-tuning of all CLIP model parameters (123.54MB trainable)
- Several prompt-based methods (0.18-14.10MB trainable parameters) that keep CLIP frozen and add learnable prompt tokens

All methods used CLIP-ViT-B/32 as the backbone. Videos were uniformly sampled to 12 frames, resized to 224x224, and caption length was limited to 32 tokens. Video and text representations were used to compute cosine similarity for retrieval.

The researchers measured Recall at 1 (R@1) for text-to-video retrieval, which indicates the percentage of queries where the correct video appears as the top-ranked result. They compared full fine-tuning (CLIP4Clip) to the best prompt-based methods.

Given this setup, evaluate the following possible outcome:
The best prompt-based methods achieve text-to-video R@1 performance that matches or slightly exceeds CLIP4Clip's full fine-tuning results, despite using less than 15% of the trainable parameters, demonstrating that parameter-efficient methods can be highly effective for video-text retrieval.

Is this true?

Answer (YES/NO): NO